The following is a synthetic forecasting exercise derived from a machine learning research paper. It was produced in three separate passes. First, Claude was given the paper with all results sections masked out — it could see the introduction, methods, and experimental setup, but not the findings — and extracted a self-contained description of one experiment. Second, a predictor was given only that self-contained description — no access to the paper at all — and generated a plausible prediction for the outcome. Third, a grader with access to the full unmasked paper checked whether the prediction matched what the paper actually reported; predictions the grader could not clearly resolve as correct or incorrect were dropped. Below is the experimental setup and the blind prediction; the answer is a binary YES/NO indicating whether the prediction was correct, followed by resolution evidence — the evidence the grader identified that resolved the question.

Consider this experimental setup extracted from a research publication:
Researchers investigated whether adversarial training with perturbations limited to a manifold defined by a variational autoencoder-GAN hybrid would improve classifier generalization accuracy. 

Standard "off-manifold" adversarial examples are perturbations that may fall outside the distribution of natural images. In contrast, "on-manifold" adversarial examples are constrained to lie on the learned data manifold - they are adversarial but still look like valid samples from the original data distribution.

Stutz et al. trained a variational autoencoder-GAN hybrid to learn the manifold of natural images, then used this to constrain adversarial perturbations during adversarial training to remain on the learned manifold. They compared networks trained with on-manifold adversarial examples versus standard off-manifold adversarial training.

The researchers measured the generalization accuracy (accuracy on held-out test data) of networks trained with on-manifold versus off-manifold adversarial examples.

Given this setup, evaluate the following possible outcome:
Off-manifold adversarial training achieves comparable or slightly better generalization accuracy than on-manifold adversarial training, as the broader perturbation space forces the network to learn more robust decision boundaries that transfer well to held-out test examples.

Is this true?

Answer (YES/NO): NO